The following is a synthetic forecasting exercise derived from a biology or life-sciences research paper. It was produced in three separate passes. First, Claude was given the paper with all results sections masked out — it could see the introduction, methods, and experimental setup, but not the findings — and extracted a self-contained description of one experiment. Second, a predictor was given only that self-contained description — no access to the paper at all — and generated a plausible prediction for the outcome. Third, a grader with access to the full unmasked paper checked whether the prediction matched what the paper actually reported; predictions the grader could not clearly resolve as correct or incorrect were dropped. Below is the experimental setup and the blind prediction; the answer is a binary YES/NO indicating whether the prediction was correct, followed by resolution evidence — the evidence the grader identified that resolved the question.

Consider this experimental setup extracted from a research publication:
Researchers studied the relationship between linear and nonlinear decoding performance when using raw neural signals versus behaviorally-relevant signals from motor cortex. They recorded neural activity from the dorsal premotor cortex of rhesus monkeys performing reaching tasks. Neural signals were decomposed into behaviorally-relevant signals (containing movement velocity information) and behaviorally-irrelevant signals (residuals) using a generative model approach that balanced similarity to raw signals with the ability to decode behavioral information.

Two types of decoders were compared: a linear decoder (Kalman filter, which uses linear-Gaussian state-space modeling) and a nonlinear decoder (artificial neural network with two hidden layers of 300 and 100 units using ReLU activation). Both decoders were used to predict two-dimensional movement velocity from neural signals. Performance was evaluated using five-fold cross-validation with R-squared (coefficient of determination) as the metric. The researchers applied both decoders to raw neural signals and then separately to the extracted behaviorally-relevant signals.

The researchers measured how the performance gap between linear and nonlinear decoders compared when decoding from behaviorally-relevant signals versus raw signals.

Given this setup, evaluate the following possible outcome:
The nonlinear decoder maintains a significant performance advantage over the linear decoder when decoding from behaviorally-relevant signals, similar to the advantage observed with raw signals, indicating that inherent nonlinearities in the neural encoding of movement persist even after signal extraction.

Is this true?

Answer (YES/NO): NO